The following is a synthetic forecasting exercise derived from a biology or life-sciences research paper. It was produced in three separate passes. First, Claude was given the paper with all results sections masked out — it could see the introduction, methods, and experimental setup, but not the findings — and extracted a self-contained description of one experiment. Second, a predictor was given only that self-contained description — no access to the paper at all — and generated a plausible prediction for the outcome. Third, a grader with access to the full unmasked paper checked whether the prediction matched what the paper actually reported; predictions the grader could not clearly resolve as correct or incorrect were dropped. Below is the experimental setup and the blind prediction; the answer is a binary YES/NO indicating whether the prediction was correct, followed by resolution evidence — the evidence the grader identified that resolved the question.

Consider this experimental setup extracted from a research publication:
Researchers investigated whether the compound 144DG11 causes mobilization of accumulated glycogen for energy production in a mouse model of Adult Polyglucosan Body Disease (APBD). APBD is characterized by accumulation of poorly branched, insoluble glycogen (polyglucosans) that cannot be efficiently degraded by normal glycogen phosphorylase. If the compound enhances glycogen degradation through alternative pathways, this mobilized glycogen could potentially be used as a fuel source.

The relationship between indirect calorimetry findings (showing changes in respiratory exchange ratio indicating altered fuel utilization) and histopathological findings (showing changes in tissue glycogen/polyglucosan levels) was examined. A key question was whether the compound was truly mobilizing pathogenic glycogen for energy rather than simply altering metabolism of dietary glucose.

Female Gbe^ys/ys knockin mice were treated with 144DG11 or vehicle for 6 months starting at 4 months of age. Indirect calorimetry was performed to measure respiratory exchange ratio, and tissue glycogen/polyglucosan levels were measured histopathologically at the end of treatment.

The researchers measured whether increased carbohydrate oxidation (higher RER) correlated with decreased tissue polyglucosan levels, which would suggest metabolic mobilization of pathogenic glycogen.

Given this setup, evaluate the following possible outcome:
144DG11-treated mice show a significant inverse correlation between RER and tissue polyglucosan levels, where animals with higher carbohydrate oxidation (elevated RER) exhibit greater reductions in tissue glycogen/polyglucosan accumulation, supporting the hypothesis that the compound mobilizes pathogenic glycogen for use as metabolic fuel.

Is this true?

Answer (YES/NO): NO